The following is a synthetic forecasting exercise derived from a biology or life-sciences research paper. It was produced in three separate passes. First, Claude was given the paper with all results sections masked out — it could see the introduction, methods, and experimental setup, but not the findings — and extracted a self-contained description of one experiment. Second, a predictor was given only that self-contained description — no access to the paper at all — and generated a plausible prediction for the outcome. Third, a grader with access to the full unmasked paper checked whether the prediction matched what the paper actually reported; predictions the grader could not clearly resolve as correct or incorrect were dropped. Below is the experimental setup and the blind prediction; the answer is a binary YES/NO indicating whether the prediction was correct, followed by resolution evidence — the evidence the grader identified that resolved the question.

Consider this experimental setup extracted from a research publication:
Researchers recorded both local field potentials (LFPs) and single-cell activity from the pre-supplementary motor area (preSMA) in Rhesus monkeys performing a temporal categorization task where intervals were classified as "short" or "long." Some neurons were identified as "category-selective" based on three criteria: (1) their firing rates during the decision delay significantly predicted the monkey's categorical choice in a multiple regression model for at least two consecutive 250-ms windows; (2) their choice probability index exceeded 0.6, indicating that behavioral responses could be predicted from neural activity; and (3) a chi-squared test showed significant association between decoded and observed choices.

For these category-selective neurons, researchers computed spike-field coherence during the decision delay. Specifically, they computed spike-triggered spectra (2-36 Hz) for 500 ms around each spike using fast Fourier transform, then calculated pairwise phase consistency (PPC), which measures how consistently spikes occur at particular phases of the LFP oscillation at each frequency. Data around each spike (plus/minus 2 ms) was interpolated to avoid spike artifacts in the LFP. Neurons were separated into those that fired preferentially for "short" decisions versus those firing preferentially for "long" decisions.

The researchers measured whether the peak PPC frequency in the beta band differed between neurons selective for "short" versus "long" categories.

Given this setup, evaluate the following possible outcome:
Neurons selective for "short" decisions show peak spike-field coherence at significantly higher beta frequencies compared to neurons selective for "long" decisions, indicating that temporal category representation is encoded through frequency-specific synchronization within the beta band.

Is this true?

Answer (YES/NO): NO